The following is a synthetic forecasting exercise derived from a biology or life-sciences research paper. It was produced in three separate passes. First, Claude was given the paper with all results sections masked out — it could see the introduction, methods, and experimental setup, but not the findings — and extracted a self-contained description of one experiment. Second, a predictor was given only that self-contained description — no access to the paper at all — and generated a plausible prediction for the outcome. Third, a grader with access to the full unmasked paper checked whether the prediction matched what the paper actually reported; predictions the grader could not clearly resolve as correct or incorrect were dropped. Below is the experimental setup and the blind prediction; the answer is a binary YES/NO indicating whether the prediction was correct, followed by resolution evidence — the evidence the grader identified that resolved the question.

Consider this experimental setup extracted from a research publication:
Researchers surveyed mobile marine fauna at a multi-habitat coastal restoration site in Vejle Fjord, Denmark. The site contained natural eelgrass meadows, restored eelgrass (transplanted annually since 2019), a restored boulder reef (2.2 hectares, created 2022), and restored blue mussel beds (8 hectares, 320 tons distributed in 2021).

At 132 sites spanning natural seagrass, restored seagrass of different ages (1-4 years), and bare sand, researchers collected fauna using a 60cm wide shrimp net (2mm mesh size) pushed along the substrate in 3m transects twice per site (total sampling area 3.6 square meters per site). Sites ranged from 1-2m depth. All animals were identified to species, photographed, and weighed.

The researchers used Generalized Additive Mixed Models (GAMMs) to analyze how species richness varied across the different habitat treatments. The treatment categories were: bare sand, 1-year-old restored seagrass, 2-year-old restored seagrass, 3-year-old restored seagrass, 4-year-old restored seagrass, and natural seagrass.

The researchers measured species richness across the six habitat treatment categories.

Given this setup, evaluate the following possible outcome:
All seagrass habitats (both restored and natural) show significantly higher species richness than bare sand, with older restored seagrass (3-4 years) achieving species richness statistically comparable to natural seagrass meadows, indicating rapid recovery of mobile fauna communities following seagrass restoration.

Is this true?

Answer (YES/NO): NO